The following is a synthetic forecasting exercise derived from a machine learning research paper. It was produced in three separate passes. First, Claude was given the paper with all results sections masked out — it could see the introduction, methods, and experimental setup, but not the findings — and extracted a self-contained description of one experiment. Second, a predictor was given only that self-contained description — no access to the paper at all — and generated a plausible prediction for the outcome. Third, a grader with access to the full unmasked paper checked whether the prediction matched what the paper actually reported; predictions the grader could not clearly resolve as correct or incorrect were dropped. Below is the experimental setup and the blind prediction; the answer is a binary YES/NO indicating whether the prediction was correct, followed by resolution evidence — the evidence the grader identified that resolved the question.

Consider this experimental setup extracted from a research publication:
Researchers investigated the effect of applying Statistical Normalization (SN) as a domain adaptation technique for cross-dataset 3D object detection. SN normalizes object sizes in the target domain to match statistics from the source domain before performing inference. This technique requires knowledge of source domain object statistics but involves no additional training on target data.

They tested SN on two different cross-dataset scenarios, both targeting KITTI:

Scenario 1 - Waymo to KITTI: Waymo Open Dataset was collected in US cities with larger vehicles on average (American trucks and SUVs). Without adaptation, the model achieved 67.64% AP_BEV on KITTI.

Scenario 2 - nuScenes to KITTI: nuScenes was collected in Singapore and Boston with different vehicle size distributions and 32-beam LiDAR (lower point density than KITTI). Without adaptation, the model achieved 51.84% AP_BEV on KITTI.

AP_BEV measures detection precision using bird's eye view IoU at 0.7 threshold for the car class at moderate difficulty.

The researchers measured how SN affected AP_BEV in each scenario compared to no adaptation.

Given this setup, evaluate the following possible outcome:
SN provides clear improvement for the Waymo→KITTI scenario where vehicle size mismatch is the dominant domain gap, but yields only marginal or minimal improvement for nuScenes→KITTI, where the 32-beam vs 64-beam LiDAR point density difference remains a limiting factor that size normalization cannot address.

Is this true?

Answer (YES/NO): NO